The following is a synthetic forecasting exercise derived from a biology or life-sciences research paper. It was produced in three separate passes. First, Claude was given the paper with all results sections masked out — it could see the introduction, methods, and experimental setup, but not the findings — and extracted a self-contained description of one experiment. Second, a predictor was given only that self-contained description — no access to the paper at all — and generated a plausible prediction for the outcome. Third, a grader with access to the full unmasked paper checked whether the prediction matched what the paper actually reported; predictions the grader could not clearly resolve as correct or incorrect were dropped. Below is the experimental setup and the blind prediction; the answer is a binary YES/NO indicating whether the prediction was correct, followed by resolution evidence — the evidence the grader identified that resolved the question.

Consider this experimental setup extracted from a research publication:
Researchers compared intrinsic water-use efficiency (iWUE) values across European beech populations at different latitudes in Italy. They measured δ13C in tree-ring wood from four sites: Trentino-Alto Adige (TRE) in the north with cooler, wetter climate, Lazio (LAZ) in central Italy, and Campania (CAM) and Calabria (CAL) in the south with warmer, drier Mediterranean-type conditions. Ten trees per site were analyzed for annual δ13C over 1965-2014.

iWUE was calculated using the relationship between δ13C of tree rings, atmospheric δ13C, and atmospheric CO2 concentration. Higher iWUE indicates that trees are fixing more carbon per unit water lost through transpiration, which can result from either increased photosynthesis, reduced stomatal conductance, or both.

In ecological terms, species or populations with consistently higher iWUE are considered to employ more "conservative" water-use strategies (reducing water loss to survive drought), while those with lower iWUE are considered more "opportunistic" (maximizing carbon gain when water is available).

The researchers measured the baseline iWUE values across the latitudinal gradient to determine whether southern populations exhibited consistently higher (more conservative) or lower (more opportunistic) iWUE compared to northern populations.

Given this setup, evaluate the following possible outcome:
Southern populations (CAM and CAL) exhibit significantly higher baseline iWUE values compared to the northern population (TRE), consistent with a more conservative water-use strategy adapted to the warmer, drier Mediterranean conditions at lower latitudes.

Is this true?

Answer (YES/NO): NO